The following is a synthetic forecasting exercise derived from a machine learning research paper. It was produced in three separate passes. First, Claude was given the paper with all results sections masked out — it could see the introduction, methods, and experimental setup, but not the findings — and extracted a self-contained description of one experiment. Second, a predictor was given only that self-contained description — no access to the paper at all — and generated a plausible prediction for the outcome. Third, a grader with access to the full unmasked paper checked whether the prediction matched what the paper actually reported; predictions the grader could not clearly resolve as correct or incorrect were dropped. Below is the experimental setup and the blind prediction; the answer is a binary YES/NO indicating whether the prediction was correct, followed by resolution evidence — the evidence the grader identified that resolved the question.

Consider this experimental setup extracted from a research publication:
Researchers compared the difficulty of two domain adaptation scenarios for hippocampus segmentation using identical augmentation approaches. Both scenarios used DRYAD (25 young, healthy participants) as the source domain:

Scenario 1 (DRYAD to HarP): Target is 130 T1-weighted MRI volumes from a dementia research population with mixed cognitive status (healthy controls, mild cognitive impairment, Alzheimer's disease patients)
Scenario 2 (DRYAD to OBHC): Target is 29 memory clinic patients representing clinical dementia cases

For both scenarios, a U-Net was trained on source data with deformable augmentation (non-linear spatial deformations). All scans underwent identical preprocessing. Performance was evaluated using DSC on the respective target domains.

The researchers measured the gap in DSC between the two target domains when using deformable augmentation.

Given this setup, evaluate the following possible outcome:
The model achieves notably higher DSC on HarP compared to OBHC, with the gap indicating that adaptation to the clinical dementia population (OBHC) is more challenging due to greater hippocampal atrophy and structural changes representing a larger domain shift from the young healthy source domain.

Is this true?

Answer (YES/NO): YES